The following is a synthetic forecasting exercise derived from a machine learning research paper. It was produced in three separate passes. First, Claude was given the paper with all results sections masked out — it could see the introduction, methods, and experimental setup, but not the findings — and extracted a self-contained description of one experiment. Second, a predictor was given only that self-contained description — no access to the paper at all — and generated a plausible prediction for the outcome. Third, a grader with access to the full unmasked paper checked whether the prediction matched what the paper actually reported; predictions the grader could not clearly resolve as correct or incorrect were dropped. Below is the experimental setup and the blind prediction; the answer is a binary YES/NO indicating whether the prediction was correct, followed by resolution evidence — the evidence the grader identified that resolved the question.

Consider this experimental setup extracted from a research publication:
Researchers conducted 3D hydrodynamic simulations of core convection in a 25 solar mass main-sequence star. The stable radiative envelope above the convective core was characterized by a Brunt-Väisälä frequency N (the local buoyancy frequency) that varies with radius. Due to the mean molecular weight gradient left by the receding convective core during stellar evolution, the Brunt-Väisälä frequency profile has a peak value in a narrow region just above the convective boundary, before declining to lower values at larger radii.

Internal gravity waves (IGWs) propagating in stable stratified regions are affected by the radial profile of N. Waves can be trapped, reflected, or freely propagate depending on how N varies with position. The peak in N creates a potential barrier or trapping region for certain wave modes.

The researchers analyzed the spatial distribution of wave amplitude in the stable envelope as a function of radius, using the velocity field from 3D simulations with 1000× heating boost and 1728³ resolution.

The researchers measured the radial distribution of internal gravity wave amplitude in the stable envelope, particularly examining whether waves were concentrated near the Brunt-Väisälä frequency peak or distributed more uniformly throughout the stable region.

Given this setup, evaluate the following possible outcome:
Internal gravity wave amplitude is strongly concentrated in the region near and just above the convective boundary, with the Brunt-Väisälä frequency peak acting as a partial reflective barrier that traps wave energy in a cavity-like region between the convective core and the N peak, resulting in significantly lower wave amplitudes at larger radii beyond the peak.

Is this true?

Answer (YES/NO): NO